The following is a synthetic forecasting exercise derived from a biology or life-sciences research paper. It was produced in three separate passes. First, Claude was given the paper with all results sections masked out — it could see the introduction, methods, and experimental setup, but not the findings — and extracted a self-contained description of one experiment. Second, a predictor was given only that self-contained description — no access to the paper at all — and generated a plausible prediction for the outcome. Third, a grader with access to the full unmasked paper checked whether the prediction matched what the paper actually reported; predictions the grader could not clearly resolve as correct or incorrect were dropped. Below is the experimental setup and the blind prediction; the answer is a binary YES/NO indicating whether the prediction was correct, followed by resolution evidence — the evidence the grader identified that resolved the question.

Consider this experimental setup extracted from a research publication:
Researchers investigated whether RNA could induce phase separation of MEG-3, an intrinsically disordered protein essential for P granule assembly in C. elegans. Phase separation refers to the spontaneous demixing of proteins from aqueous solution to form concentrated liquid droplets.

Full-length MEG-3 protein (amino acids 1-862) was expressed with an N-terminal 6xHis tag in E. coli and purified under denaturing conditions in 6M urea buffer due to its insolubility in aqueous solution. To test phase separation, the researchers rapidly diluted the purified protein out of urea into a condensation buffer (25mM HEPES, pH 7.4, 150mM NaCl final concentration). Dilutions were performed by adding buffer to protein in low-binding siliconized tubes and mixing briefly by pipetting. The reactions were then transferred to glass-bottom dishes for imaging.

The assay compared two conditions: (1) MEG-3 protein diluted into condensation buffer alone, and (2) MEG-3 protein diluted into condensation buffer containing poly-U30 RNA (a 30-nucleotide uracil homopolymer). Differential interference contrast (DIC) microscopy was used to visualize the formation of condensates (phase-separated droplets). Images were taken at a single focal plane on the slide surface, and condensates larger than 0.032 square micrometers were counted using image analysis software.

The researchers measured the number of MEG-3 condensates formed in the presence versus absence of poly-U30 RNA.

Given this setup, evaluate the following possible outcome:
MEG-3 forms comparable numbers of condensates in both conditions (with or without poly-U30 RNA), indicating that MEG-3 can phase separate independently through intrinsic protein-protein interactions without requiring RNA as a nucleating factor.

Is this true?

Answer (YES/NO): NO